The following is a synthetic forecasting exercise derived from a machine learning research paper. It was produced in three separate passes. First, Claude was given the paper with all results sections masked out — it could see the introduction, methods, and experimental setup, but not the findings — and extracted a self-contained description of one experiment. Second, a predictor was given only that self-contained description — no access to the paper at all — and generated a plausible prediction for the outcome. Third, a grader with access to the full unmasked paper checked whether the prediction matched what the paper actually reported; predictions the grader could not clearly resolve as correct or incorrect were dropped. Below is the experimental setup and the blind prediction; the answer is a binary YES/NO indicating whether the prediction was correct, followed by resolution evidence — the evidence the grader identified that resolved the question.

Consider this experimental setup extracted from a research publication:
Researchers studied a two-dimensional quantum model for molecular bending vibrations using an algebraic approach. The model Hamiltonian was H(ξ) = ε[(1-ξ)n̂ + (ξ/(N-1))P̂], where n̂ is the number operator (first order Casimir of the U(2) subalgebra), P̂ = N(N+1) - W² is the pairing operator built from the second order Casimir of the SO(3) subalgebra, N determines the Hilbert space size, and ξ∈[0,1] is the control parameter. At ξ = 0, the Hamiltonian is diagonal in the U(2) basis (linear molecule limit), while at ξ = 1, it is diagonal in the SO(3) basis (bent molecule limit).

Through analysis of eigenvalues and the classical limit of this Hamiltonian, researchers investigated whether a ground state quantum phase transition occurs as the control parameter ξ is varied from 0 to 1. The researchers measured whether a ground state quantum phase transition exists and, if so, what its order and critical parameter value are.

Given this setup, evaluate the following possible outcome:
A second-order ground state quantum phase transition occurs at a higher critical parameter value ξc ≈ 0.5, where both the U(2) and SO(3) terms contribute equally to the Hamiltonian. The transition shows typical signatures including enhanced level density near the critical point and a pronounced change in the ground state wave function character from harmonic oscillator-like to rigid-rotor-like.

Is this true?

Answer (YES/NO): NO